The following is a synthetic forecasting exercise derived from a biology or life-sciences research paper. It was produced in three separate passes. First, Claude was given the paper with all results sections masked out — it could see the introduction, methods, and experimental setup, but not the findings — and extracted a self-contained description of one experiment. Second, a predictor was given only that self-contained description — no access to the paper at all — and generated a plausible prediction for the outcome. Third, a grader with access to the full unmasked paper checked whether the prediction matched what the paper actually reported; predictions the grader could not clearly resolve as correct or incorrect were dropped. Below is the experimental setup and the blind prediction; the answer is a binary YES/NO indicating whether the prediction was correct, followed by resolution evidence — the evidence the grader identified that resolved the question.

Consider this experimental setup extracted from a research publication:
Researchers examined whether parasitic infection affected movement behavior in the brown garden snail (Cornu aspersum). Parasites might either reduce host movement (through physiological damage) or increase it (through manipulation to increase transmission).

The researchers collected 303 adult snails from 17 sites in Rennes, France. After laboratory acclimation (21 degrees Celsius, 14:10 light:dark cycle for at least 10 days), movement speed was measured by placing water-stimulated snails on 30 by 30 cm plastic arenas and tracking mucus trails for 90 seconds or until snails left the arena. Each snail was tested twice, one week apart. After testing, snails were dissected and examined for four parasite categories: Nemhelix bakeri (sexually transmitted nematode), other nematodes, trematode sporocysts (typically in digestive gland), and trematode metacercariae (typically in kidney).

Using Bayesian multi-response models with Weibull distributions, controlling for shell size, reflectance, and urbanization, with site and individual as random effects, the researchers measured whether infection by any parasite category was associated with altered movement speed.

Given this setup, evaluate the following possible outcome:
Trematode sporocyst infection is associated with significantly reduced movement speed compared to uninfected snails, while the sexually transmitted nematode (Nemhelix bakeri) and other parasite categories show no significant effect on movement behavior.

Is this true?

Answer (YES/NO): NO